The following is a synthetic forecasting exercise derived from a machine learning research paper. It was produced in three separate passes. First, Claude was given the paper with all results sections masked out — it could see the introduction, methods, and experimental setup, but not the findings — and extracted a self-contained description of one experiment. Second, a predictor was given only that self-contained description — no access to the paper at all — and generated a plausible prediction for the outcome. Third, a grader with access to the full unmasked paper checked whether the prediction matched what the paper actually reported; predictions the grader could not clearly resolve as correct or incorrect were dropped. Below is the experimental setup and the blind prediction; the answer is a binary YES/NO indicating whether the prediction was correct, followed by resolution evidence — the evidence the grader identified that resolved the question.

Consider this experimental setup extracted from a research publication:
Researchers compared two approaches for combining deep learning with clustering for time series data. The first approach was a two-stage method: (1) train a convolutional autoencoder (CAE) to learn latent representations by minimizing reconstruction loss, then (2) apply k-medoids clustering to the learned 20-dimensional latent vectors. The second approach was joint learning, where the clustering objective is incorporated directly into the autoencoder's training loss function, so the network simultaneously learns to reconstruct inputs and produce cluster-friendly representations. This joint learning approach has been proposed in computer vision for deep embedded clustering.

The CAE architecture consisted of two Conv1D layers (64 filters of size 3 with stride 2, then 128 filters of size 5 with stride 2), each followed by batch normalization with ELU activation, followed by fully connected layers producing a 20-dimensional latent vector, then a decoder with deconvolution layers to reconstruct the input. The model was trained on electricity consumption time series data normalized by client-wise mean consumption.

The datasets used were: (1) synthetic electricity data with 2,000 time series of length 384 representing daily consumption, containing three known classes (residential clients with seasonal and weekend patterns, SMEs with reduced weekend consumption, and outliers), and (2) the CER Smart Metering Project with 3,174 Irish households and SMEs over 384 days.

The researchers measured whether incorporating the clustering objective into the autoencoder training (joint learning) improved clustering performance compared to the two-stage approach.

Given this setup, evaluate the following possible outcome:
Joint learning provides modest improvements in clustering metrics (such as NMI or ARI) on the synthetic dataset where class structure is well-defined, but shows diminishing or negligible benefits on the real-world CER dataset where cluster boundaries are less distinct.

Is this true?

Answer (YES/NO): NO